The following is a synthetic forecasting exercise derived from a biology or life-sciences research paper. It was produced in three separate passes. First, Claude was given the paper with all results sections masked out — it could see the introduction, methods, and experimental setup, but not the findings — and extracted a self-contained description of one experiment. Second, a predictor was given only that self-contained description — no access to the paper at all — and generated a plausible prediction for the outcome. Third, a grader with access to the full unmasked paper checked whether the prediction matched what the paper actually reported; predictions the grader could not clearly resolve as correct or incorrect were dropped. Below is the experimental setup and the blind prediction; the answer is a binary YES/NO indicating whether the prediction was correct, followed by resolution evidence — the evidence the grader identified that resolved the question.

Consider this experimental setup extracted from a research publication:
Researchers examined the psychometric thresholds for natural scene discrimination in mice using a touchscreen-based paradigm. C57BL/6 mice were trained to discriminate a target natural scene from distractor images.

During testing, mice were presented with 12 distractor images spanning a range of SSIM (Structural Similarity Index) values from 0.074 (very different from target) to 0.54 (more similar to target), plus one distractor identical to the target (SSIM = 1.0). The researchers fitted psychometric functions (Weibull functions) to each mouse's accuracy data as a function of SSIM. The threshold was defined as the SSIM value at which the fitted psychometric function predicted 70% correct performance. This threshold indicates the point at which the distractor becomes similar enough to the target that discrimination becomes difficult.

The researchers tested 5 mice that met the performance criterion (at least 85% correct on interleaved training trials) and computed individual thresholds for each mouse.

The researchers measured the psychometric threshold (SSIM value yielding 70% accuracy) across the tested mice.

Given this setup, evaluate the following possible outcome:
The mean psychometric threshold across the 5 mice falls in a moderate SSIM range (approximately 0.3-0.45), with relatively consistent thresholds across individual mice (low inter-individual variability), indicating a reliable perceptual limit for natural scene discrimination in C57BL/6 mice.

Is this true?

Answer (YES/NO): YES